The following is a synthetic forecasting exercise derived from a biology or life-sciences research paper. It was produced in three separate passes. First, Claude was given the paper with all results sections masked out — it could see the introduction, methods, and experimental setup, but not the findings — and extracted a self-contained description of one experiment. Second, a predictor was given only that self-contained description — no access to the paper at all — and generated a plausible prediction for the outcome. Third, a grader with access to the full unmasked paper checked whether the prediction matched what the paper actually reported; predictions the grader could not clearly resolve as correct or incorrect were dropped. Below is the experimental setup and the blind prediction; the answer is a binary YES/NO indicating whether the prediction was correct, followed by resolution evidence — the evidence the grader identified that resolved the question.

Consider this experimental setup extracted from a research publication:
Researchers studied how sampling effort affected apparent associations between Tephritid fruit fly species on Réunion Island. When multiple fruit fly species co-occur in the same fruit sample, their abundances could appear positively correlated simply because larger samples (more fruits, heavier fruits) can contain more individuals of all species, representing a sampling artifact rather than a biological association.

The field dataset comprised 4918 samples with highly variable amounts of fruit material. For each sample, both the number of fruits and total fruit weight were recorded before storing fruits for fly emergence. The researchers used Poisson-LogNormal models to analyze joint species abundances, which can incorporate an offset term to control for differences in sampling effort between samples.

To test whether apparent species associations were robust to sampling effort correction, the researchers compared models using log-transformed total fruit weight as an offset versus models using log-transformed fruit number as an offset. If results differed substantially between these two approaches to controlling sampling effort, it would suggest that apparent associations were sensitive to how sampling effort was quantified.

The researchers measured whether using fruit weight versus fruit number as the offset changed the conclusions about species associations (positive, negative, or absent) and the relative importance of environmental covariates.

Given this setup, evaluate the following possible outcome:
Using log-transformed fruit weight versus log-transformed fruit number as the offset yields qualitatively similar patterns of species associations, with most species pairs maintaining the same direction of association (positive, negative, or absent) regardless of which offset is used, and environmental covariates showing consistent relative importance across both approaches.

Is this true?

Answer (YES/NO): YES